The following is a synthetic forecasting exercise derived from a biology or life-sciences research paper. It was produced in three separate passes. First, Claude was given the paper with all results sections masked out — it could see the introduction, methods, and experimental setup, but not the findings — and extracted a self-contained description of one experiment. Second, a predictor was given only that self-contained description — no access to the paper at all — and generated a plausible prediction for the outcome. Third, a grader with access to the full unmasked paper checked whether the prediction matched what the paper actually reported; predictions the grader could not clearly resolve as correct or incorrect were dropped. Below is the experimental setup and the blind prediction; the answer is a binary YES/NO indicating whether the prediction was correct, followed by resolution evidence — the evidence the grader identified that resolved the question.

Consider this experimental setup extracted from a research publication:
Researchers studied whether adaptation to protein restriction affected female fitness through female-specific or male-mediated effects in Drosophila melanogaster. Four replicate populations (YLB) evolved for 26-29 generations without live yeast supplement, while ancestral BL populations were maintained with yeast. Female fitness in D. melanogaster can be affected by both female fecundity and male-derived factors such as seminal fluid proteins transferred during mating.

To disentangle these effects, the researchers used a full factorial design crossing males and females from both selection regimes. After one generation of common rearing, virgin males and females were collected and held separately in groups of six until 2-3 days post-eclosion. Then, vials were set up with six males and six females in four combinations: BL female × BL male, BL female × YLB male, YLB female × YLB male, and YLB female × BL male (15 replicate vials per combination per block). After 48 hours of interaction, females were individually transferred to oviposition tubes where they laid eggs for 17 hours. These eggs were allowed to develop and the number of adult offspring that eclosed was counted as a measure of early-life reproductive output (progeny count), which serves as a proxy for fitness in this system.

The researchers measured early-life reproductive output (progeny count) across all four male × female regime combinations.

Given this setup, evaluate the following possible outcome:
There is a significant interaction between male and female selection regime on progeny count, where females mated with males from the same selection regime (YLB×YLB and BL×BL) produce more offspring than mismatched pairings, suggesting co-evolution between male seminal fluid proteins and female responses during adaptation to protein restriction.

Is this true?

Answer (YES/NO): NO